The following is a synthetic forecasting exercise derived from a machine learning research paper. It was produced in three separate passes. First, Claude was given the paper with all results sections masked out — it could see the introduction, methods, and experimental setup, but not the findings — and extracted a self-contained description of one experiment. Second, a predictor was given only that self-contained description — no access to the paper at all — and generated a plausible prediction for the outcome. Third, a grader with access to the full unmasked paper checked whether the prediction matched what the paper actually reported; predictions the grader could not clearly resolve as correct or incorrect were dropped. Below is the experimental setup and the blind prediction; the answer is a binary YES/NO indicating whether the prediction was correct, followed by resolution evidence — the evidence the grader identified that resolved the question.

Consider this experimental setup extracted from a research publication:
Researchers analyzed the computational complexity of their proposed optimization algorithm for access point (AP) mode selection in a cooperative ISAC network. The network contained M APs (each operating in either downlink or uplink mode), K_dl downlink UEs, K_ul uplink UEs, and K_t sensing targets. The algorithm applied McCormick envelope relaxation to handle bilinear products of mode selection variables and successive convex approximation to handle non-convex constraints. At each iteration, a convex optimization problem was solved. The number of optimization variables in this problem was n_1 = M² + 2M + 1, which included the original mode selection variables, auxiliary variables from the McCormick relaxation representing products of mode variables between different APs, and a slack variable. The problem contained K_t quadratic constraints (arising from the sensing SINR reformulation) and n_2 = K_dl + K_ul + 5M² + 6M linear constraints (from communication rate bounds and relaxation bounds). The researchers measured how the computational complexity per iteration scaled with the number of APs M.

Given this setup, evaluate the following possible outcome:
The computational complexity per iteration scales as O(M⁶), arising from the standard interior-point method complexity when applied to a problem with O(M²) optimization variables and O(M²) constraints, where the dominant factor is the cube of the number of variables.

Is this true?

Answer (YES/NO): NO